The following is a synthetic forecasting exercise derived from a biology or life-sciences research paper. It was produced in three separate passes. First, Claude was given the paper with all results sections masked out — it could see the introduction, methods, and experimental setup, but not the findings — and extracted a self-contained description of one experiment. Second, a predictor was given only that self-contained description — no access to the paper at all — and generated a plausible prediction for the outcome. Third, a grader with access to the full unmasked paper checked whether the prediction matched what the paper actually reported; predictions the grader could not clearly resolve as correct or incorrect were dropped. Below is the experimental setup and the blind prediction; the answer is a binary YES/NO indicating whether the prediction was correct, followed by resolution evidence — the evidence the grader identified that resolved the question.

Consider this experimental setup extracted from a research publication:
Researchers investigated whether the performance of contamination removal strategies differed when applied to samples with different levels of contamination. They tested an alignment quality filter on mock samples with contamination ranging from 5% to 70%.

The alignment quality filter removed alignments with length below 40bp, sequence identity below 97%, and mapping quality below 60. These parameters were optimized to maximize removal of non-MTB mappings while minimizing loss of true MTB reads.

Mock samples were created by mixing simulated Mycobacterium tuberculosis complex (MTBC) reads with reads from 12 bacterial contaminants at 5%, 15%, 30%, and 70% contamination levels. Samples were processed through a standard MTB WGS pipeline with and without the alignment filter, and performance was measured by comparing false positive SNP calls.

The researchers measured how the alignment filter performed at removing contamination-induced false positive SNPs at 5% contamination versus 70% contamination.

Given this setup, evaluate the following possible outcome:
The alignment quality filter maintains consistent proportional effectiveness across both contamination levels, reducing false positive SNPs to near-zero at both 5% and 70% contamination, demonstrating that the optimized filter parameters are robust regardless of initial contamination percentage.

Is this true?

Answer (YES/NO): NO